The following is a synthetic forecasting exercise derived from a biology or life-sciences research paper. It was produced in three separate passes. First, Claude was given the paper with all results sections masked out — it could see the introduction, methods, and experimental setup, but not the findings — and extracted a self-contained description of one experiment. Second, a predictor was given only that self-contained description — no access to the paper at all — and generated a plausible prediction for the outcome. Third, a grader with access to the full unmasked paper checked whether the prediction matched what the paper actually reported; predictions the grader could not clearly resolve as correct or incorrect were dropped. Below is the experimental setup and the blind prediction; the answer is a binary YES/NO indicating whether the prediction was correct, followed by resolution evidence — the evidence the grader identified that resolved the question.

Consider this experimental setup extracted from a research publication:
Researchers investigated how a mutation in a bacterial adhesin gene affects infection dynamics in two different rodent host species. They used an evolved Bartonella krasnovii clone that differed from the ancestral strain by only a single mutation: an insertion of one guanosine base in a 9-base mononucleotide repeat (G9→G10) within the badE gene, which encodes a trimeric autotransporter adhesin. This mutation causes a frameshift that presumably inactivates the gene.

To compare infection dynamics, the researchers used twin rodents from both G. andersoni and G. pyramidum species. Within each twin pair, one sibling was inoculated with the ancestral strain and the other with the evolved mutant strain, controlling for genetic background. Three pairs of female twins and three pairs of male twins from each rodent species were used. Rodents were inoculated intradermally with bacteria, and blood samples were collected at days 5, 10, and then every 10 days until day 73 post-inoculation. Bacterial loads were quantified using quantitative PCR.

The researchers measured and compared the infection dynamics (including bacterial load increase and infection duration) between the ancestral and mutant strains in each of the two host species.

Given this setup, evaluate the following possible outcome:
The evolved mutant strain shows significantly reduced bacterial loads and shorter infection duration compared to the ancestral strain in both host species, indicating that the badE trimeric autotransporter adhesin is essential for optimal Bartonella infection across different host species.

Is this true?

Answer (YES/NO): NO